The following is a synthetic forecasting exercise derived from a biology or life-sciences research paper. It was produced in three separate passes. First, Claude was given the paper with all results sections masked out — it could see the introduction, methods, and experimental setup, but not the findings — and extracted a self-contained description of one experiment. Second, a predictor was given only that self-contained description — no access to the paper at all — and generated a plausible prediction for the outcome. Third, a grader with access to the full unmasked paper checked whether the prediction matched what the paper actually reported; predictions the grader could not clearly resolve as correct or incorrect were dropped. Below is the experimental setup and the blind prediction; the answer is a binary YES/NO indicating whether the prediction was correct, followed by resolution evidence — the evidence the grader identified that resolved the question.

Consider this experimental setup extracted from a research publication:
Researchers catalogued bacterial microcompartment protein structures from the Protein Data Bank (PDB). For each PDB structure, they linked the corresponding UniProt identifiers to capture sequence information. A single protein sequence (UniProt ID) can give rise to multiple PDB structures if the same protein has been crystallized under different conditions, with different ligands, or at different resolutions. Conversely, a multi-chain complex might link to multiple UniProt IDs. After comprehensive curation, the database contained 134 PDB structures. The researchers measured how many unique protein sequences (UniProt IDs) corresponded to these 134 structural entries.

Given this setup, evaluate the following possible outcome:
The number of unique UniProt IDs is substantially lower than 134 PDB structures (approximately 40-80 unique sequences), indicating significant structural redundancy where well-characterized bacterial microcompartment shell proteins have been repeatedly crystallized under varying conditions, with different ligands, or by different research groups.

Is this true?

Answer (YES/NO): YES